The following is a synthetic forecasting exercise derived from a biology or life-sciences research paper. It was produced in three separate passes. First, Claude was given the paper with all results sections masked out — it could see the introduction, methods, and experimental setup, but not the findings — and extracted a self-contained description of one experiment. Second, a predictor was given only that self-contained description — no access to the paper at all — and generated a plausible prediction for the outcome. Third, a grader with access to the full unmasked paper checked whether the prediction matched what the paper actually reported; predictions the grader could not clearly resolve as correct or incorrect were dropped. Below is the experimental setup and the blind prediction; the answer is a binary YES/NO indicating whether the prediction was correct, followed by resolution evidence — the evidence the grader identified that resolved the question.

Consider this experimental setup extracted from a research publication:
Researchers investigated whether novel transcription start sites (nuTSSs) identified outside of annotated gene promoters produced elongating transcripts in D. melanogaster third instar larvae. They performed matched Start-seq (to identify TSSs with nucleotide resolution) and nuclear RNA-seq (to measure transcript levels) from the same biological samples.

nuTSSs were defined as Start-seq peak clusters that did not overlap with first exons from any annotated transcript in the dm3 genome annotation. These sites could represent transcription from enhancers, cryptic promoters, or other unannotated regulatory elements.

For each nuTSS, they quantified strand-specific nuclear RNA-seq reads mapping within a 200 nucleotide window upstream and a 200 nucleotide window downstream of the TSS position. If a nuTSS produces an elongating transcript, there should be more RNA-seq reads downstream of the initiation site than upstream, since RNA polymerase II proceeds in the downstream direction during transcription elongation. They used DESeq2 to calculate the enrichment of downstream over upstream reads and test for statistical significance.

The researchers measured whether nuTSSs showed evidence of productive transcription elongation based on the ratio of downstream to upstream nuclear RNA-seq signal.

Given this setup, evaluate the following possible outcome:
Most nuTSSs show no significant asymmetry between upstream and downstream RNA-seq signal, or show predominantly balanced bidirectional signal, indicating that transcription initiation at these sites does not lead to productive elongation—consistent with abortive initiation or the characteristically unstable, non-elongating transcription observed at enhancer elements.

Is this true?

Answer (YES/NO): YES